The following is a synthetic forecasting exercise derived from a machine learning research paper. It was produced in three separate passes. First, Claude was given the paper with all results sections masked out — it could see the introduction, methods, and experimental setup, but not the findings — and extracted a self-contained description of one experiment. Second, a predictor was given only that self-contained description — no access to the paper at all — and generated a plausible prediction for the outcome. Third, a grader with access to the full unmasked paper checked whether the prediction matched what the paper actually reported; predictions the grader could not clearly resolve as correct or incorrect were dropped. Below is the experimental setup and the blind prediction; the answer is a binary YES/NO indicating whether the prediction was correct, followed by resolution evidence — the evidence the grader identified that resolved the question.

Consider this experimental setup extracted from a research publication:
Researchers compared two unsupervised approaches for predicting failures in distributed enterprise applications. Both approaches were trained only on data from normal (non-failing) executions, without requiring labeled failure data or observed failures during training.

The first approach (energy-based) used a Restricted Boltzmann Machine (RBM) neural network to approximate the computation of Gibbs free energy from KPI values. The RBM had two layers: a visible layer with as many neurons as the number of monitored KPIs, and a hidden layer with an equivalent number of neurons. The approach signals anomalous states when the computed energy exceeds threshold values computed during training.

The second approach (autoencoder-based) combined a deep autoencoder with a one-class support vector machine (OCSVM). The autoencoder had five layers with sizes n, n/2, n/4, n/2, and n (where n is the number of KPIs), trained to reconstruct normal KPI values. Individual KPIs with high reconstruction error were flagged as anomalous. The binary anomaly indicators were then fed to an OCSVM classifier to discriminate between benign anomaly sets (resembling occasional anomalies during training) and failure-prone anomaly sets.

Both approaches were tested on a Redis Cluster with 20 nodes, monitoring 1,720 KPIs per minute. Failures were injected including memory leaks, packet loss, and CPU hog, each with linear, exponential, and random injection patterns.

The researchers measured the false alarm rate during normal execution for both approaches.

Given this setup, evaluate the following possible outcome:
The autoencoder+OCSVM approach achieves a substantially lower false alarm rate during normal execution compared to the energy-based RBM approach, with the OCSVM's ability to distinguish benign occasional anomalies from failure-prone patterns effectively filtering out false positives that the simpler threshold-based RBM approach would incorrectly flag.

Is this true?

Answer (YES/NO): NO